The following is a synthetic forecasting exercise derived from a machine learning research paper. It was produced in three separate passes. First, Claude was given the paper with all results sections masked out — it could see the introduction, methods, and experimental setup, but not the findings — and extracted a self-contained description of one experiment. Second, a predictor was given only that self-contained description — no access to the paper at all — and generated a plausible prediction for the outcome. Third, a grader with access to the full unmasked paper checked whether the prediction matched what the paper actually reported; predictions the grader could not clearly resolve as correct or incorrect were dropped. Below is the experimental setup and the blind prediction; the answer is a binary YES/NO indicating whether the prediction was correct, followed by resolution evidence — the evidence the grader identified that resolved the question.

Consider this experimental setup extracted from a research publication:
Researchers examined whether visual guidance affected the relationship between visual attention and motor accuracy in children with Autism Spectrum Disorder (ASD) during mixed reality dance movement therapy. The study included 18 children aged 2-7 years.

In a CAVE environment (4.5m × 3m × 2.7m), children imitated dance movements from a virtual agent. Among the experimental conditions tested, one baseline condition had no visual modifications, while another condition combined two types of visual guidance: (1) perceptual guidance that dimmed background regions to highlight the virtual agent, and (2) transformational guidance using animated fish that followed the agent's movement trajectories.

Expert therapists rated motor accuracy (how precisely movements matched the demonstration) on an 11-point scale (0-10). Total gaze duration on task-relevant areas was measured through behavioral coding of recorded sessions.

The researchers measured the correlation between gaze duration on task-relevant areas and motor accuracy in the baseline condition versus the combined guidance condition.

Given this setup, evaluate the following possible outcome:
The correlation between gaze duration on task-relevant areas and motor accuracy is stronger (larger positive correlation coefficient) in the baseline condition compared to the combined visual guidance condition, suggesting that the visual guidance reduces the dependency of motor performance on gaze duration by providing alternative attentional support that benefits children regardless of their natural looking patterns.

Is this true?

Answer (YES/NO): NO